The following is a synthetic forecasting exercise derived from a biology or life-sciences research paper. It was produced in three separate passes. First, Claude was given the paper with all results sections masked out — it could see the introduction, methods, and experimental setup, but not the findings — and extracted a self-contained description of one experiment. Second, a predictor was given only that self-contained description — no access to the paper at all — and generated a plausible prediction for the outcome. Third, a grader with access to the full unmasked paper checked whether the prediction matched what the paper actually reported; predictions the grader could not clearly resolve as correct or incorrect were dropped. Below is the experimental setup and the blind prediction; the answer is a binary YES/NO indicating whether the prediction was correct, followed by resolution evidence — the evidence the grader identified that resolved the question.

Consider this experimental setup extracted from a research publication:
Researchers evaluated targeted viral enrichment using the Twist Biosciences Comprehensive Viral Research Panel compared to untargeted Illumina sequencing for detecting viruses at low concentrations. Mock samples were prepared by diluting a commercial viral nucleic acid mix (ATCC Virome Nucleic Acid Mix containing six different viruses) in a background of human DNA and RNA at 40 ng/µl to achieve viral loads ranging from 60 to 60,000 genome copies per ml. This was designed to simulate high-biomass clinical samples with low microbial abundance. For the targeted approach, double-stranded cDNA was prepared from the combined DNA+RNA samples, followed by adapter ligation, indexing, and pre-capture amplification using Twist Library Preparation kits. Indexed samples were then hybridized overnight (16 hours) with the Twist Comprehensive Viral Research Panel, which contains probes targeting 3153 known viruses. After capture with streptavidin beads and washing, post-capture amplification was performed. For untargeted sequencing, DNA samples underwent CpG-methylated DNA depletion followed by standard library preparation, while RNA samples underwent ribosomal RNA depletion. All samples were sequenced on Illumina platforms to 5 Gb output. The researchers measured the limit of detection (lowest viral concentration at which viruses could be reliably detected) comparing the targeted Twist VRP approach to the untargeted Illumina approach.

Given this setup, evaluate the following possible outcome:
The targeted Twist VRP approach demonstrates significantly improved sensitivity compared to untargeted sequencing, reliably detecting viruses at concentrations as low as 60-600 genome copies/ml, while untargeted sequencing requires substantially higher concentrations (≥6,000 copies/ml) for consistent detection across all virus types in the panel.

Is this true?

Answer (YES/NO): YES